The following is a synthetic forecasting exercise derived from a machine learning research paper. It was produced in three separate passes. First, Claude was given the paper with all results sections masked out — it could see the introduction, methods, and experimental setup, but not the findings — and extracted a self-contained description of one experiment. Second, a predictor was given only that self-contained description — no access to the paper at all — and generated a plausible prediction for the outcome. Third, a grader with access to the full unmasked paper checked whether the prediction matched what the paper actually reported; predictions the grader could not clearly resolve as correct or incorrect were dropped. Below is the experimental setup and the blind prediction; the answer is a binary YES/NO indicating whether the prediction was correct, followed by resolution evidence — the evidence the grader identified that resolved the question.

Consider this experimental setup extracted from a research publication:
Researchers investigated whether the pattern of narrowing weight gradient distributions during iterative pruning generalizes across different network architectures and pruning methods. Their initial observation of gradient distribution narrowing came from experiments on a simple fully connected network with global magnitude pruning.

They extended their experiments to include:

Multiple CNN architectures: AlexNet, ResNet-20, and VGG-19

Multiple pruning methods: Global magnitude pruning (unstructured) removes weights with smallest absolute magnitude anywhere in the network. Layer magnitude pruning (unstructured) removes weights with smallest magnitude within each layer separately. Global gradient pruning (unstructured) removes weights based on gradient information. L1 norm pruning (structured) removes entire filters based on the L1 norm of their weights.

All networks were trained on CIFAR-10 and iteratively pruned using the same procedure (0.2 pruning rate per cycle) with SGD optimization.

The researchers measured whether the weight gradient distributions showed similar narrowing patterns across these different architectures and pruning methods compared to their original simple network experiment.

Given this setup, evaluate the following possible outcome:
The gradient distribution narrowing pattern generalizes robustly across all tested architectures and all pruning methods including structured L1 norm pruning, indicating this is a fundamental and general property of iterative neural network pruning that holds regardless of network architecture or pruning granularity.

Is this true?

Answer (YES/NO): YES